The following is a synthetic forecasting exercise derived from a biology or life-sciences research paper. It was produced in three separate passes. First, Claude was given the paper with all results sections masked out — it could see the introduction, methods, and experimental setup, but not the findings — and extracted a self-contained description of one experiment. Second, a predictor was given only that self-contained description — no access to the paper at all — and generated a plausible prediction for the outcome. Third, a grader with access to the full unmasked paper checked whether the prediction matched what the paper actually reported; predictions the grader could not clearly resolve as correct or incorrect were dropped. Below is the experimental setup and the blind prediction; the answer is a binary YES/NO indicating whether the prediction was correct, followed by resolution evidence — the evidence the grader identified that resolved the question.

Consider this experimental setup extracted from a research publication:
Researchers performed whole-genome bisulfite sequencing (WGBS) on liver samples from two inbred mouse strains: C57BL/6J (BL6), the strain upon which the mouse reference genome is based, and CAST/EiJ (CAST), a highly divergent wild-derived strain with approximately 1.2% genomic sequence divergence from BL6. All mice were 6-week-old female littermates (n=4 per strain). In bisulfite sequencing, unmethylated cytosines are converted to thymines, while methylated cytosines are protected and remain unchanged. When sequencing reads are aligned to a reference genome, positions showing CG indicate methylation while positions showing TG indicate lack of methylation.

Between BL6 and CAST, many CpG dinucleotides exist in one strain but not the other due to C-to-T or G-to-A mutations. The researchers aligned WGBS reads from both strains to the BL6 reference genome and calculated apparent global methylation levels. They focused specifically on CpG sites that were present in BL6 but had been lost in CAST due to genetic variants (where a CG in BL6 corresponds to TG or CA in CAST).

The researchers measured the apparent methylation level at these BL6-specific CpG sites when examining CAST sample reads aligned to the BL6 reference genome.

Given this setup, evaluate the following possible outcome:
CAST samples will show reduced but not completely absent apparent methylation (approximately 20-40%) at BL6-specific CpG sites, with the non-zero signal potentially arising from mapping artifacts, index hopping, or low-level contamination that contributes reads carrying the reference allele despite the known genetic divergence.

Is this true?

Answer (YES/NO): NO